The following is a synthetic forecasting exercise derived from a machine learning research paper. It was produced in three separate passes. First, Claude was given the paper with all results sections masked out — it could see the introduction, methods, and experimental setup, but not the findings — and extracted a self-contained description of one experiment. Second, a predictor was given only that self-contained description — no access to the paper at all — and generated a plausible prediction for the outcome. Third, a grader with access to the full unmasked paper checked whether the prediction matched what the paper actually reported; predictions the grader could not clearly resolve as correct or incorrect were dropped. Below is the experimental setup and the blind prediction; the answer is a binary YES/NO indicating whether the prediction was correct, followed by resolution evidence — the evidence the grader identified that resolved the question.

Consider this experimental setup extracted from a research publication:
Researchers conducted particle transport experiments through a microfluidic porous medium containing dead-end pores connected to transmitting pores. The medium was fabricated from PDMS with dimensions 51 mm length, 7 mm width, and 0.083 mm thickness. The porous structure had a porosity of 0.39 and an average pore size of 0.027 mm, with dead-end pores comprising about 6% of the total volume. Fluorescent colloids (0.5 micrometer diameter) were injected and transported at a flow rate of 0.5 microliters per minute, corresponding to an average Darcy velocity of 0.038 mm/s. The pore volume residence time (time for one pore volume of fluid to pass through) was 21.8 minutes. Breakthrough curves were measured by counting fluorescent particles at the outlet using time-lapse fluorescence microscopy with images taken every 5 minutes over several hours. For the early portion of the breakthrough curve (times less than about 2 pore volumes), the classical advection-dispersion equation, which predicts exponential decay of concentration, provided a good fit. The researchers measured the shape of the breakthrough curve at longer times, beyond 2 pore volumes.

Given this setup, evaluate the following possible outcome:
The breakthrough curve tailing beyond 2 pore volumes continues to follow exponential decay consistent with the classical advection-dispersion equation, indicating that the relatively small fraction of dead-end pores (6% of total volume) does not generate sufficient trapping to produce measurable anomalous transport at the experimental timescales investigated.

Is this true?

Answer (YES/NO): NO